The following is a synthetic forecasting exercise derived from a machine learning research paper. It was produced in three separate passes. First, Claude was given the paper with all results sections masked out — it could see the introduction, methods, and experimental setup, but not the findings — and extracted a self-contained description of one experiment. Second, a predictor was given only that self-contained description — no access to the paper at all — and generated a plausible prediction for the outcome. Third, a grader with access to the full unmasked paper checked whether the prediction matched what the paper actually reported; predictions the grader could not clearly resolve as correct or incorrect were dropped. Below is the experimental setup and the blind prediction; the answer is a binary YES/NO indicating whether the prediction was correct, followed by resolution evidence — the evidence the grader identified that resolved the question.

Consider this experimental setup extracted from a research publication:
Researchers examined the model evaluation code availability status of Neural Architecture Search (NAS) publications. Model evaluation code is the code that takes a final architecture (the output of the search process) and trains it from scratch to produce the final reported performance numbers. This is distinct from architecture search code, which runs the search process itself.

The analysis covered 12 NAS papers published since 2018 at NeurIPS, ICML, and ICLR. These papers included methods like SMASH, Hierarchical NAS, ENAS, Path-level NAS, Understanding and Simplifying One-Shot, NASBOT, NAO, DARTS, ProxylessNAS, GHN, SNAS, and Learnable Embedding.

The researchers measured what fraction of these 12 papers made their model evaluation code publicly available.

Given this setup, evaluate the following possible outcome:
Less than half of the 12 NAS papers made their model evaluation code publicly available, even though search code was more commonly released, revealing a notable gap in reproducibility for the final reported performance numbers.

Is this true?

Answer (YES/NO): NO